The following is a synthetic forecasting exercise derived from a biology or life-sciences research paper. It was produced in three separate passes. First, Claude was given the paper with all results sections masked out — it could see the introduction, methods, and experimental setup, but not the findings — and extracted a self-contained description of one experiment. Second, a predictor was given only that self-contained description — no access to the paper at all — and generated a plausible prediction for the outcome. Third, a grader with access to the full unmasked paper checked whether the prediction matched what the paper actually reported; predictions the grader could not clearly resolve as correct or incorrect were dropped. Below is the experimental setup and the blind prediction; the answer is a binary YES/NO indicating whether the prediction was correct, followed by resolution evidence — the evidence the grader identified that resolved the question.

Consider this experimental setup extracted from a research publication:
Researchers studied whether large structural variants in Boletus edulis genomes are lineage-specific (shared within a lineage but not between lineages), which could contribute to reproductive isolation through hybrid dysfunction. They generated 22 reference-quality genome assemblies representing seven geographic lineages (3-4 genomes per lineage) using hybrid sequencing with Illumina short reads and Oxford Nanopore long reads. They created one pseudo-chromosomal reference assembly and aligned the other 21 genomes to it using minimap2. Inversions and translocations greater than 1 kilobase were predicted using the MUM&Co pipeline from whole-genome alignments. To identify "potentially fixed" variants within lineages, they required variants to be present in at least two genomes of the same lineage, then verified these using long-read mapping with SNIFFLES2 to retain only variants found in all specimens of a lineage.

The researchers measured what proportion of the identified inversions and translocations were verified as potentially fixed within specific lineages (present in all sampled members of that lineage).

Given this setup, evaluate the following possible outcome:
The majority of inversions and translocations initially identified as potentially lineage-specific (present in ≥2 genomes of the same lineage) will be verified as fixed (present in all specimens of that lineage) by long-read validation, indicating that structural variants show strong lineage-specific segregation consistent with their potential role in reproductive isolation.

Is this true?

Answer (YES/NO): NO